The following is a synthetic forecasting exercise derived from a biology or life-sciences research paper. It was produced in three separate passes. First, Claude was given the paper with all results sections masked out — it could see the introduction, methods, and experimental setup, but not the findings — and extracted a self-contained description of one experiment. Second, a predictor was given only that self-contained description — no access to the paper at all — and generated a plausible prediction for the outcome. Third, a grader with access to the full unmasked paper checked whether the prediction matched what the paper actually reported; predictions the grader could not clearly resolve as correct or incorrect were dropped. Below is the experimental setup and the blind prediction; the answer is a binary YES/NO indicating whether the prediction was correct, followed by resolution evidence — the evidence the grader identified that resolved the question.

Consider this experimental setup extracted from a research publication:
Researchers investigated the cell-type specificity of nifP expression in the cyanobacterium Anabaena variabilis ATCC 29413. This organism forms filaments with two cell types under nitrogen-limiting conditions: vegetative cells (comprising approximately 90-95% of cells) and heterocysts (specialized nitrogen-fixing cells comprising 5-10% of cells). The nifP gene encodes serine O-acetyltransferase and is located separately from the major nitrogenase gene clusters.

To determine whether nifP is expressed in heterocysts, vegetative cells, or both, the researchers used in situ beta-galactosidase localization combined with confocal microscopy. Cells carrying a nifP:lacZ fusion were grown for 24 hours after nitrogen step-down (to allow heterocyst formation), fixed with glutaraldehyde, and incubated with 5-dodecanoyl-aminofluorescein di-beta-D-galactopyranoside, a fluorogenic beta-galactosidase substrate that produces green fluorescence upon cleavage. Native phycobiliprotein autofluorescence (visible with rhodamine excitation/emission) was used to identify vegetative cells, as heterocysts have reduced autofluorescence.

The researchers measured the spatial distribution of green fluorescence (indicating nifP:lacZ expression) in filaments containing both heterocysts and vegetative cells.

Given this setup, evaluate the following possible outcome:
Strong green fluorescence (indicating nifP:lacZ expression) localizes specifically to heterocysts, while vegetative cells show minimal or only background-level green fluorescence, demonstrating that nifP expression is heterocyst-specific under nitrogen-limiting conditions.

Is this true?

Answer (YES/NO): NO